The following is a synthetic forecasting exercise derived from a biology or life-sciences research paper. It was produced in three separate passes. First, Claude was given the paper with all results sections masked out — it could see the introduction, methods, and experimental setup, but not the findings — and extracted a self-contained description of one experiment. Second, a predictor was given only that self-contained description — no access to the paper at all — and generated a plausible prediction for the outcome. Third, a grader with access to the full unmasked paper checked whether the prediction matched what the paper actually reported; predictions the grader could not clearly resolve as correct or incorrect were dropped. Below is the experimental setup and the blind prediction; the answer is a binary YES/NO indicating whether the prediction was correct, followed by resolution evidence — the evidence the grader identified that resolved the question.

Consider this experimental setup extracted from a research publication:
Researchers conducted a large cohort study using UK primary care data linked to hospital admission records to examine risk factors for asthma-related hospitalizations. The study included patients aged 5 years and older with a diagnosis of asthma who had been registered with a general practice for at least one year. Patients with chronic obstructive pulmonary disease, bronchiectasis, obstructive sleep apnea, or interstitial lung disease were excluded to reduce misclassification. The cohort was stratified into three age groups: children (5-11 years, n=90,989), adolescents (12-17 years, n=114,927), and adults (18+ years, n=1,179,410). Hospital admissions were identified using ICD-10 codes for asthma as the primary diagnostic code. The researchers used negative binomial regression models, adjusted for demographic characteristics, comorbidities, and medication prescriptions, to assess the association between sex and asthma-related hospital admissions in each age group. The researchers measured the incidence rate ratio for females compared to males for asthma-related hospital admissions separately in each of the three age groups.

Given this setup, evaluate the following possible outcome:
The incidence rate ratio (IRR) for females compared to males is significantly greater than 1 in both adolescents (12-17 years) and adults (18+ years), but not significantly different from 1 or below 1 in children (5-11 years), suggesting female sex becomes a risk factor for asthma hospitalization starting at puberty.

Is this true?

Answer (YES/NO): YES